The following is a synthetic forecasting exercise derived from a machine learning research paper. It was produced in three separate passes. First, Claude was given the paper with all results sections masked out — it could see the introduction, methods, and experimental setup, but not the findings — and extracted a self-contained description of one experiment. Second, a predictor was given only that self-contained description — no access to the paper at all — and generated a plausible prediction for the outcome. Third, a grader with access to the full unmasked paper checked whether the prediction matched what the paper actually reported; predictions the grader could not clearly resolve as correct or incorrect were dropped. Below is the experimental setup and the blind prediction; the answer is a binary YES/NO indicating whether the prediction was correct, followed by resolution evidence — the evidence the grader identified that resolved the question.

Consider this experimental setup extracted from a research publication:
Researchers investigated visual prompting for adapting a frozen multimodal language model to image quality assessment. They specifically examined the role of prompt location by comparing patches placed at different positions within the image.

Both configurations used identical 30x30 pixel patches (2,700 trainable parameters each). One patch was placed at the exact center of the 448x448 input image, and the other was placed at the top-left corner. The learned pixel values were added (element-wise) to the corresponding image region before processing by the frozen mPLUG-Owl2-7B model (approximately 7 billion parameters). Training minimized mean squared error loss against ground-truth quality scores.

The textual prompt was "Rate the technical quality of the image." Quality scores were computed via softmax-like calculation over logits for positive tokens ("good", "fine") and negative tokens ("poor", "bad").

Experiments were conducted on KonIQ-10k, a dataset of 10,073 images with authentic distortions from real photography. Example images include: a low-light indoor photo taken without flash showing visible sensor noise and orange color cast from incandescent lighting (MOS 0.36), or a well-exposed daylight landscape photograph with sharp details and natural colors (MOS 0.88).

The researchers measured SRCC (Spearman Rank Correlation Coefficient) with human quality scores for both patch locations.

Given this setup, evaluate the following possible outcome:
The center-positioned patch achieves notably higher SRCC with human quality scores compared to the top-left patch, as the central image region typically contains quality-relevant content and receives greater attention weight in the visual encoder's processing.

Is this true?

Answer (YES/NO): NO